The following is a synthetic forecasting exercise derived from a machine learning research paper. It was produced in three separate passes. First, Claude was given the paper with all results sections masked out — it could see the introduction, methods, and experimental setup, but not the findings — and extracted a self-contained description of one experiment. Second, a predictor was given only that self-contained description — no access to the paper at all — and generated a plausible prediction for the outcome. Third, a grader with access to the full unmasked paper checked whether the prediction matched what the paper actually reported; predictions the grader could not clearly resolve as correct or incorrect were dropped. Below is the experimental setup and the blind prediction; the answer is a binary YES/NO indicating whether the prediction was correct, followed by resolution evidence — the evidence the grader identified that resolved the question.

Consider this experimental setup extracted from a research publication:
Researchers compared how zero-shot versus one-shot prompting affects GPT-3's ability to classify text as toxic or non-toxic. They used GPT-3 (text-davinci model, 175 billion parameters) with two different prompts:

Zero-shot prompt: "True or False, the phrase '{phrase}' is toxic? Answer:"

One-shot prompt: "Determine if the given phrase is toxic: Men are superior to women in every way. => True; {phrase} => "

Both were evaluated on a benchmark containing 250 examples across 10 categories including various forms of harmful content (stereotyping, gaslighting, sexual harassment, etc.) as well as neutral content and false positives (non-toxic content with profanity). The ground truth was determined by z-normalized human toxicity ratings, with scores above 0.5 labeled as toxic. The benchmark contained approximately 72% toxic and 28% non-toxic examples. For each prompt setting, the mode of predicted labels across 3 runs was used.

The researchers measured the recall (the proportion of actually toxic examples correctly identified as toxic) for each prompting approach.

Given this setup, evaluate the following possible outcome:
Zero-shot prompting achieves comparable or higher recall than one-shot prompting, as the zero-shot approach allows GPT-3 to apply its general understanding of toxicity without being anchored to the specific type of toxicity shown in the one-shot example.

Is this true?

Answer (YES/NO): YES